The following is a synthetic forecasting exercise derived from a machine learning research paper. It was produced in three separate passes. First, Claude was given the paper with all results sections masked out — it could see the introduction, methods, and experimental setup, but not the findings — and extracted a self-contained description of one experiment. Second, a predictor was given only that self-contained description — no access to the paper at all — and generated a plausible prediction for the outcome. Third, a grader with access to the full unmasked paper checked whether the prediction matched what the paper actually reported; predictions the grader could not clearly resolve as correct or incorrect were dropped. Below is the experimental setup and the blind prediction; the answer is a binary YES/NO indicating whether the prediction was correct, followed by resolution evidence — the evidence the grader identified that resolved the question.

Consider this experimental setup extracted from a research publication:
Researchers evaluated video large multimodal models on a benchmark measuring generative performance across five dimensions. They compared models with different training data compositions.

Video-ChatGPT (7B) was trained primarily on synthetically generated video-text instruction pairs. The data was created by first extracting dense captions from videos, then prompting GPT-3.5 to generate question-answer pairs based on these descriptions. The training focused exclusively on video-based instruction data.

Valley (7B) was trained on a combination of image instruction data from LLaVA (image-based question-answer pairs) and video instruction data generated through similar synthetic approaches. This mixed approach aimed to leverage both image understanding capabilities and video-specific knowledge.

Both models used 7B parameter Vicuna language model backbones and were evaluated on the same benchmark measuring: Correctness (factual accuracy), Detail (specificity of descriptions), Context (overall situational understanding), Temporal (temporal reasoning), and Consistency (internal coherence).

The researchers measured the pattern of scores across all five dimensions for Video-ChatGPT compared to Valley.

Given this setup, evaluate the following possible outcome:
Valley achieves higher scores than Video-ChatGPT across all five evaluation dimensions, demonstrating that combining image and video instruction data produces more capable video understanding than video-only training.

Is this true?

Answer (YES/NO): NO